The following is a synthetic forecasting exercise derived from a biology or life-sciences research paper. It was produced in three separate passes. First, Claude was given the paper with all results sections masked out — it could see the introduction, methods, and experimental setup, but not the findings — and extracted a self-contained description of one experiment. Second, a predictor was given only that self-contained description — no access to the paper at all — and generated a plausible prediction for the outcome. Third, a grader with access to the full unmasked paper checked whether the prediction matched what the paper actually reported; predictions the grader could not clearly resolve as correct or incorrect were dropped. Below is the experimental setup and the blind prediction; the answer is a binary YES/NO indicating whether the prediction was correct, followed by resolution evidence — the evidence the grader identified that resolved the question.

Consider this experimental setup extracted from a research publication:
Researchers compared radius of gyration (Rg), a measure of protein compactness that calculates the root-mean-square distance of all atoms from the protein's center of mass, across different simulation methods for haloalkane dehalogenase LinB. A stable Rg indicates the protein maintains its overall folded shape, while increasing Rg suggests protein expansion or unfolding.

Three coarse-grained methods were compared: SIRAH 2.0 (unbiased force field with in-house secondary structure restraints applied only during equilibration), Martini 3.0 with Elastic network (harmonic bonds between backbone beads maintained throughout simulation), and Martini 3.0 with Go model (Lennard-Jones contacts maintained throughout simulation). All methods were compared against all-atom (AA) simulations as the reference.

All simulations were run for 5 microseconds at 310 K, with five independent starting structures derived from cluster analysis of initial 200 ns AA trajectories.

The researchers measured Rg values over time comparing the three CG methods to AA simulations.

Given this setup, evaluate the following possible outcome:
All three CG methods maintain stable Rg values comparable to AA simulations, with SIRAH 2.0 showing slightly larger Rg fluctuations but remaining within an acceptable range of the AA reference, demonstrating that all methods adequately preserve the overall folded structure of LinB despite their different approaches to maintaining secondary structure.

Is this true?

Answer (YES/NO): NO